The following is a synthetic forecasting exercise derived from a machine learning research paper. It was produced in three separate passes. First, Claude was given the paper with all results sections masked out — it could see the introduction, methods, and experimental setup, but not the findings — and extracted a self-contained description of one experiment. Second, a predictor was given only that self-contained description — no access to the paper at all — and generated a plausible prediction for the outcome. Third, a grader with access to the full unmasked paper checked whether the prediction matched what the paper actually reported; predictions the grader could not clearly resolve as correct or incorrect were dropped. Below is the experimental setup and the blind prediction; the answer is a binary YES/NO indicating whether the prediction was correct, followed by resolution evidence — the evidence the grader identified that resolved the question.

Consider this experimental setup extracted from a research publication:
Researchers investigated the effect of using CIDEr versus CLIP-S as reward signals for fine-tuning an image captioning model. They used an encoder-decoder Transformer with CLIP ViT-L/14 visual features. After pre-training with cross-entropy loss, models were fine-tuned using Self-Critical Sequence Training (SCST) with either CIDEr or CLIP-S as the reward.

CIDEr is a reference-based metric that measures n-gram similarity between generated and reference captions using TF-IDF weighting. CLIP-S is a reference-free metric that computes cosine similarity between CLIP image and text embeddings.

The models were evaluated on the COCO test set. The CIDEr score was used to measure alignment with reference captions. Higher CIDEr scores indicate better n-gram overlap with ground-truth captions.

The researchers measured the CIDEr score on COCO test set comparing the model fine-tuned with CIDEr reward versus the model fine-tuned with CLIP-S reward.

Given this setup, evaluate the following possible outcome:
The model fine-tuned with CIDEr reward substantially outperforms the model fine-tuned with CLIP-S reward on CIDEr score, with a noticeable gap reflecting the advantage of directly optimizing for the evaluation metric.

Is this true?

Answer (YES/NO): YES